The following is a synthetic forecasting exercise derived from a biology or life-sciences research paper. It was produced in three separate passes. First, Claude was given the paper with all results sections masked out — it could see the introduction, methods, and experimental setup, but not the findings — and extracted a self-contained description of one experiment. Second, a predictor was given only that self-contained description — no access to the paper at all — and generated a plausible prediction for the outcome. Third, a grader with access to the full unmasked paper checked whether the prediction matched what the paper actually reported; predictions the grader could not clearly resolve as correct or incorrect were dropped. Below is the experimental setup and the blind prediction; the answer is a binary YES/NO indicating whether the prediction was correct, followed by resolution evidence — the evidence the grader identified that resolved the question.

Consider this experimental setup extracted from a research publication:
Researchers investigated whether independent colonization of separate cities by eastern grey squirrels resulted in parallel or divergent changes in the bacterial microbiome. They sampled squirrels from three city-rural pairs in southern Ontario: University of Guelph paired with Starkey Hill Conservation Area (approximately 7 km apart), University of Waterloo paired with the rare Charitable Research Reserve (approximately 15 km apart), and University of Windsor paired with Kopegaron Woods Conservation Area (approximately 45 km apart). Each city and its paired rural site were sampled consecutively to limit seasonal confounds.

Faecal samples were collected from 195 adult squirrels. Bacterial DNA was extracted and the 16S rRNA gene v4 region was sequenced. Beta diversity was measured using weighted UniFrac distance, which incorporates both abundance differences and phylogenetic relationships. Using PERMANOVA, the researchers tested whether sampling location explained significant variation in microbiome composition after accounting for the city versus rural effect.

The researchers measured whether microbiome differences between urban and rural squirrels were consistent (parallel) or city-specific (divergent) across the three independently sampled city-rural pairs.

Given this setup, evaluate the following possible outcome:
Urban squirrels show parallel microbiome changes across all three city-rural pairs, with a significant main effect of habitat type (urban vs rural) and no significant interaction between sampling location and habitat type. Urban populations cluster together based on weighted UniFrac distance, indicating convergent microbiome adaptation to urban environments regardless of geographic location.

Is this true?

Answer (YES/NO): NO